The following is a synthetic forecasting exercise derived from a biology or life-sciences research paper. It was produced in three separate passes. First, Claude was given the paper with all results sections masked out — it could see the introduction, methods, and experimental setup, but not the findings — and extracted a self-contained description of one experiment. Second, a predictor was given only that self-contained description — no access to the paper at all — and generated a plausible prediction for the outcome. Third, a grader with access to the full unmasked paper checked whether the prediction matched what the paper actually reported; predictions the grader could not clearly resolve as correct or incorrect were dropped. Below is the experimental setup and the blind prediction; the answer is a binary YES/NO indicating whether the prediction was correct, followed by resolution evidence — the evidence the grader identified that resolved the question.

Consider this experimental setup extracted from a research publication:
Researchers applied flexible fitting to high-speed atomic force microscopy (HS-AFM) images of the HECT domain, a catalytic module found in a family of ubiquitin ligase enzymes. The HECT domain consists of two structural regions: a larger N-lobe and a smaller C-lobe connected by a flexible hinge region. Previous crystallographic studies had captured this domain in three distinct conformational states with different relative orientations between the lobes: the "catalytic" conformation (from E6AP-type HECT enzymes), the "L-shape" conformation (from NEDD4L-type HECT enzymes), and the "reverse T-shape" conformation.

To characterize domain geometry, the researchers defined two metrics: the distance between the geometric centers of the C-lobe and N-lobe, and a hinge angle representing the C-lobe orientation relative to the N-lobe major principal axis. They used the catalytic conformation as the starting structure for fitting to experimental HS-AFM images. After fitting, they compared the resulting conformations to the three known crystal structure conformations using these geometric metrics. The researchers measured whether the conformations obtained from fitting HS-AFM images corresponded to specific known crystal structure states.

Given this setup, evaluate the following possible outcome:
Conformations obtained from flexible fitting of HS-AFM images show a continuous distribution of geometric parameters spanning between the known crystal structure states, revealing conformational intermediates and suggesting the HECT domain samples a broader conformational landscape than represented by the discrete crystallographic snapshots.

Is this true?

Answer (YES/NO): YES